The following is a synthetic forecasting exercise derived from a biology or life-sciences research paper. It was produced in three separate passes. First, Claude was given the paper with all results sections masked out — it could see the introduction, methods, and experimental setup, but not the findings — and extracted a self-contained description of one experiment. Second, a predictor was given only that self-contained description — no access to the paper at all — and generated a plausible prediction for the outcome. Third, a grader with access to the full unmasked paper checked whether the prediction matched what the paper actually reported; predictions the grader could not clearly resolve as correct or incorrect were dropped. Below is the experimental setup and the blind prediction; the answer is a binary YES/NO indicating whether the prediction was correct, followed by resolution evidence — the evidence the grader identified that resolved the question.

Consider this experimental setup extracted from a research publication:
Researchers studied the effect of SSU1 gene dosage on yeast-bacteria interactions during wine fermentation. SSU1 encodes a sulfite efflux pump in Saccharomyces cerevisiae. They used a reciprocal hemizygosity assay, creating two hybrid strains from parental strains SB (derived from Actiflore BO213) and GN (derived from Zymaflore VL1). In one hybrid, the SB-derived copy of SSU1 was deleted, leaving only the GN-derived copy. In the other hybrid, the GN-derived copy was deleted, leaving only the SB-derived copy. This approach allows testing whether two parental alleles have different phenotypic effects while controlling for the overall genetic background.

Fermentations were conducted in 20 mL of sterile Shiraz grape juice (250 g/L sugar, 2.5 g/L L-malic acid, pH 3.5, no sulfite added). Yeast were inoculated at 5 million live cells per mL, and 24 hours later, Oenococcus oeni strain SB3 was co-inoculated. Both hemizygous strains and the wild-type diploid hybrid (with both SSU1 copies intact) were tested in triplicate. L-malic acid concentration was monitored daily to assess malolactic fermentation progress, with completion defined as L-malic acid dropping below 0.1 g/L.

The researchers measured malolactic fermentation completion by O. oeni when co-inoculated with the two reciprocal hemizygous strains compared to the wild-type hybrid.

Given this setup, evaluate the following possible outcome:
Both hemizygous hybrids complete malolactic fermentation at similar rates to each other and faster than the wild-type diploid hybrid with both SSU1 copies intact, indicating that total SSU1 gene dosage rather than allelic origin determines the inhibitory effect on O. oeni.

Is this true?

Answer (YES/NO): YES